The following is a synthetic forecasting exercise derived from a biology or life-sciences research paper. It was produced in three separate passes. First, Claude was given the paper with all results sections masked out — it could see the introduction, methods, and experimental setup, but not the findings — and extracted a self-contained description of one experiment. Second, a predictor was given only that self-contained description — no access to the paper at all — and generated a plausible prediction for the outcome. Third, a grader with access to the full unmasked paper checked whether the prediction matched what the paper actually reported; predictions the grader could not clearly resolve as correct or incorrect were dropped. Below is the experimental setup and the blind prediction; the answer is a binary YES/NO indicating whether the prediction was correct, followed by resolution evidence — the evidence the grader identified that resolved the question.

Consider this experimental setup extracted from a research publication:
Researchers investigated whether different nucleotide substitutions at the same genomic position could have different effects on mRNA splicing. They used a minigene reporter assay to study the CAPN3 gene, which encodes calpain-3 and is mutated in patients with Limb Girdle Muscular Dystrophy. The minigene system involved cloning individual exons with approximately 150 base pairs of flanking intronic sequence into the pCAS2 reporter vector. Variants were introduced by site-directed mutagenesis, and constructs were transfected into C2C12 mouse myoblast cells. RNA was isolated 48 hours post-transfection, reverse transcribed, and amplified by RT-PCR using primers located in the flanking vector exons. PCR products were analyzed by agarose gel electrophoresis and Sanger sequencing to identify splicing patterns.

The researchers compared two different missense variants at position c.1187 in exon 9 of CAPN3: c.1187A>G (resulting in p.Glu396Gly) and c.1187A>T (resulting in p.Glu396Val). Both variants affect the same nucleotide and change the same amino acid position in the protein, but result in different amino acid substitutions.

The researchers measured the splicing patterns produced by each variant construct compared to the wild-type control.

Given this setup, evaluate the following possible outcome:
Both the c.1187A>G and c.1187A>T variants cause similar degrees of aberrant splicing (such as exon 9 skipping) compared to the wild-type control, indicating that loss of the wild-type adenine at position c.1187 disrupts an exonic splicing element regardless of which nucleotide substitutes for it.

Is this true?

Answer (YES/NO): NO